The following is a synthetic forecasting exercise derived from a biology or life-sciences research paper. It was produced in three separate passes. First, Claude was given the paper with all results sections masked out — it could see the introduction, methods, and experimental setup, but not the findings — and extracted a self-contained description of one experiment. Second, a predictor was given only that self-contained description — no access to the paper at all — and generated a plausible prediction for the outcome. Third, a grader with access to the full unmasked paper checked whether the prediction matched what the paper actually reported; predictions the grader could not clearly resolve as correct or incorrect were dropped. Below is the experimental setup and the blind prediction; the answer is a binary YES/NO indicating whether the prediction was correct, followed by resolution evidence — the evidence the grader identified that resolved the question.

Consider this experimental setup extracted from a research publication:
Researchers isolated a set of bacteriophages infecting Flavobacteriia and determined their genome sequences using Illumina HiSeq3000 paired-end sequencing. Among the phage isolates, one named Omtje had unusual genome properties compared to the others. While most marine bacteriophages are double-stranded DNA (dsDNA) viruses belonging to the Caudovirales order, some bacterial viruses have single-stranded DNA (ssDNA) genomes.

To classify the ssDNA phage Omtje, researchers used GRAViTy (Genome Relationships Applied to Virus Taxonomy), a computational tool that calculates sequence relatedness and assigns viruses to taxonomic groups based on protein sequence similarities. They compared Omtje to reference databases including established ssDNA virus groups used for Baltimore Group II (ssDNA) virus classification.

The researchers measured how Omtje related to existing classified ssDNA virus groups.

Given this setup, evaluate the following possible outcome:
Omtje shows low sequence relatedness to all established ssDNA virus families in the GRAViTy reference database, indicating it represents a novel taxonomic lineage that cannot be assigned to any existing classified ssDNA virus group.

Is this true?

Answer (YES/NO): YES